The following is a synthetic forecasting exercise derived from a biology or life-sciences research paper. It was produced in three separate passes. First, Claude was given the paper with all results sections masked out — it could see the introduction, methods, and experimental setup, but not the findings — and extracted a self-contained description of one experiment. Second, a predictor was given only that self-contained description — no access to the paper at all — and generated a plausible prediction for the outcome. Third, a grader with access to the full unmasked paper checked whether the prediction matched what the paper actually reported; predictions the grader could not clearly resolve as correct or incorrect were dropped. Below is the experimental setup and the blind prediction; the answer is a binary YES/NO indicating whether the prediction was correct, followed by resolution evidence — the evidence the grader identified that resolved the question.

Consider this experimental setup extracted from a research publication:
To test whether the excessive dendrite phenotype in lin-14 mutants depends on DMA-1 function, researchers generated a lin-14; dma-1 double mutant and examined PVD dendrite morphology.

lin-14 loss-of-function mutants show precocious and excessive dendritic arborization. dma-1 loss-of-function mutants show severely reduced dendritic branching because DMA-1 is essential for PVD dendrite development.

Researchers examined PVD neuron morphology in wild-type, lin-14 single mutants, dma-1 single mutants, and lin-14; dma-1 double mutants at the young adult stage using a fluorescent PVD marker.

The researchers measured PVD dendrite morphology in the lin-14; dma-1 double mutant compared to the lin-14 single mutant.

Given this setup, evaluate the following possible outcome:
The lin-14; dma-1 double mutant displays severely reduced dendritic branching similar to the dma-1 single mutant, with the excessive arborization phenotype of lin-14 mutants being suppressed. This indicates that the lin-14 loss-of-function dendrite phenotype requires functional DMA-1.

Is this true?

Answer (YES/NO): YES